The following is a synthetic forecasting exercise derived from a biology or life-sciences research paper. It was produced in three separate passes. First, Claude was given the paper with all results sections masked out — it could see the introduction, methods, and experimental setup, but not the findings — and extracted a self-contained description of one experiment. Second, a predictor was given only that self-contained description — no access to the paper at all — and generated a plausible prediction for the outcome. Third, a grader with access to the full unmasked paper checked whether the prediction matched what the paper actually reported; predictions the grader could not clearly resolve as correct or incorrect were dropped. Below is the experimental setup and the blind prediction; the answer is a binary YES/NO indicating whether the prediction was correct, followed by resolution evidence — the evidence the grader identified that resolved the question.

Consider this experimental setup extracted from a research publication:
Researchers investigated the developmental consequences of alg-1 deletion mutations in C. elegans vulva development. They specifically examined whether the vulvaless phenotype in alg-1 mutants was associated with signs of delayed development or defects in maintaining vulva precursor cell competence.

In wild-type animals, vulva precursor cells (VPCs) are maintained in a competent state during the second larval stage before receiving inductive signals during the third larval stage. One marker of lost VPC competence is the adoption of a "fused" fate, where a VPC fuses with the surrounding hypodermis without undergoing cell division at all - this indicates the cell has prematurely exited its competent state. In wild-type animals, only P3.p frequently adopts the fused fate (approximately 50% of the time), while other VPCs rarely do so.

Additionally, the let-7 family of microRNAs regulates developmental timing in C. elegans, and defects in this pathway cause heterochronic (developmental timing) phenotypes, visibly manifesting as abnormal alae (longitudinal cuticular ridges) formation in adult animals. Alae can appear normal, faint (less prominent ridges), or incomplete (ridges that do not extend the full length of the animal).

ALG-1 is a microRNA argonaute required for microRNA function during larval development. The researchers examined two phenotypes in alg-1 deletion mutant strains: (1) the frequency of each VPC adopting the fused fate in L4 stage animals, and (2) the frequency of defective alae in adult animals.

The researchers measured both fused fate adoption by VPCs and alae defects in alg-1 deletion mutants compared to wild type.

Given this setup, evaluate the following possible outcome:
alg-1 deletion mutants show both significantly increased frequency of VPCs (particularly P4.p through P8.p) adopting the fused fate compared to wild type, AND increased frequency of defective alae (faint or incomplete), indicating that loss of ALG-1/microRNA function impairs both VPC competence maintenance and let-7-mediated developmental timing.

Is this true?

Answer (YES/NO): NO